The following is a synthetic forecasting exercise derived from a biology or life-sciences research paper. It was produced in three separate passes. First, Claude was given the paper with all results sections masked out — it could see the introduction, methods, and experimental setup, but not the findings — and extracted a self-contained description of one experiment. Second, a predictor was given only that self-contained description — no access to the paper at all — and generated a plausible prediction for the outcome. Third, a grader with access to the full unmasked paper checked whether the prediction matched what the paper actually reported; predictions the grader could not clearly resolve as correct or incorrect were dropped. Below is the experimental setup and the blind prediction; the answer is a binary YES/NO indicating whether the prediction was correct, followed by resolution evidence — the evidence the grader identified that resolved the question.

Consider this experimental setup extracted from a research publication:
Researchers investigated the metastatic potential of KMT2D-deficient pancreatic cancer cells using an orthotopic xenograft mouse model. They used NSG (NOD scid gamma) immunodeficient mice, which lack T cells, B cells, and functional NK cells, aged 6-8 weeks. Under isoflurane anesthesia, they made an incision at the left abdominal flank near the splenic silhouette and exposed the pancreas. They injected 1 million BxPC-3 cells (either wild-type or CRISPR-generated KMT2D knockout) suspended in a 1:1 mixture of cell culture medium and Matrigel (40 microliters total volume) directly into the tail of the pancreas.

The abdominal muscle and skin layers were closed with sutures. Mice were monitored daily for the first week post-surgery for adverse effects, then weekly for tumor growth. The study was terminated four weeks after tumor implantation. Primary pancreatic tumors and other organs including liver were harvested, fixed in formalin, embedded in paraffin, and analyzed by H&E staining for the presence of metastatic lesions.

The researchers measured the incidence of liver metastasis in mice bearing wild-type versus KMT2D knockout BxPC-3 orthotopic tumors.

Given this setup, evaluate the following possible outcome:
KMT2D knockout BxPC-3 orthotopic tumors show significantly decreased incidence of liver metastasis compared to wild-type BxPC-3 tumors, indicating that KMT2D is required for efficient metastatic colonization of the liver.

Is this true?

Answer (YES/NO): NO